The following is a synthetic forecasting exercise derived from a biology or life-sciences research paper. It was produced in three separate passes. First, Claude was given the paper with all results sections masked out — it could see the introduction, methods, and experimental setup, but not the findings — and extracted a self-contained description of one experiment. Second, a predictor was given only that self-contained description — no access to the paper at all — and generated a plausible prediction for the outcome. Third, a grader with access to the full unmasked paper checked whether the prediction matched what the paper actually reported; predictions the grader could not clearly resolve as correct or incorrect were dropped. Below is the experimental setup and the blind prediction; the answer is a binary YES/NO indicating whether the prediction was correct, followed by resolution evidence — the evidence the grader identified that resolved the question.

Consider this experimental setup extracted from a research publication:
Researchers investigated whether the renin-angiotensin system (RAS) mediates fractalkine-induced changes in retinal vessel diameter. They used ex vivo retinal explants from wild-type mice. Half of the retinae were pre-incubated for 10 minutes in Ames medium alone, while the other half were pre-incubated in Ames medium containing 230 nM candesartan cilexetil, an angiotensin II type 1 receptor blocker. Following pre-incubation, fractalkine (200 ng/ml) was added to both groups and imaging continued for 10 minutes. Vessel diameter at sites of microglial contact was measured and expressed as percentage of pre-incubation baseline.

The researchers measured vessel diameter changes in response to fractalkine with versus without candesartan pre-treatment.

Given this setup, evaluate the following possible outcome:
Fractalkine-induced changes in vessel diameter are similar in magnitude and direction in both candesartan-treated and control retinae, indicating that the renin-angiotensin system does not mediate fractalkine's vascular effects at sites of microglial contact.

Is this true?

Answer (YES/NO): NO